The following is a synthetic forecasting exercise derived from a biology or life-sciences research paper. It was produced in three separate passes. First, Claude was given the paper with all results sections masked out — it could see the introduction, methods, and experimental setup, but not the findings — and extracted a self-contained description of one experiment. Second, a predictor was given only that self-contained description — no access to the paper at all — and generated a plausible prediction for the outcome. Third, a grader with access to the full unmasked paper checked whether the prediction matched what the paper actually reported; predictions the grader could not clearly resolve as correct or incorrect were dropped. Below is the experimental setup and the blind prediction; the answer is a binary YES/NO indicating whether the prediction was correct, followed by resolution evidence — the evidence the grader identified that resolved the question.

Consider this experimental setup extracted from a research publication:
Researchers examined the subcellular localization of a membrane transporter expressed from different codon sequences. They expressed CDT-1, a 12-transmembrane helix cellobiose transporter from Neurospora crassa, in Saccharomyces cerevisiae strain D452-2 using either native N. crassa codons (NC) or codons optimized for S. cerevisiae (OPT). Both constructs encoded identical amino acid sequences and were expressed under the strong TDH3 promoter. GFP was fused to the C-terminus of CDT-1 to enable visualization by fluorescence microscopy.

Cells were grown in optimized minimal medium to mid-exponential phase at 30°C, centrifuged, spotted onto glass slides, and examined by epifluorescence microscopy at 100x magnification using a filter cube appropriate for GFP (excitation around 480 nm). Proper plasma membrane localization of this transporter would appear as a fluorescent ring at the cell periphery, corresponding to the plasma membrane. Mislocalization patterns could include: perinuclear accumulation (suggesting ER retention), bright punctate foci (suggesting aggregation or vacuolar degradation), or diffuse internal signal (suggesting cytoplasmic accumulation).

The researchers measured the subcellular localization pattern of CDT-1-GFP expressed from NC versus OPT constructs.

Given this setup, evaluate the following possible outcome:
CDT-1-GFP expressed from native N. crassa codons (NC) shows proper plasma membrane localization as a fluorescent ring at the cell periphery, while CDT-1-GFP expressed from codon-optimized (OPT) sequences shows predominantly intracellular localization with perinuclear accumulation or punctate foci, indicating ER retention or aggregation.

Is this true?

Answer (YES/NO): NO